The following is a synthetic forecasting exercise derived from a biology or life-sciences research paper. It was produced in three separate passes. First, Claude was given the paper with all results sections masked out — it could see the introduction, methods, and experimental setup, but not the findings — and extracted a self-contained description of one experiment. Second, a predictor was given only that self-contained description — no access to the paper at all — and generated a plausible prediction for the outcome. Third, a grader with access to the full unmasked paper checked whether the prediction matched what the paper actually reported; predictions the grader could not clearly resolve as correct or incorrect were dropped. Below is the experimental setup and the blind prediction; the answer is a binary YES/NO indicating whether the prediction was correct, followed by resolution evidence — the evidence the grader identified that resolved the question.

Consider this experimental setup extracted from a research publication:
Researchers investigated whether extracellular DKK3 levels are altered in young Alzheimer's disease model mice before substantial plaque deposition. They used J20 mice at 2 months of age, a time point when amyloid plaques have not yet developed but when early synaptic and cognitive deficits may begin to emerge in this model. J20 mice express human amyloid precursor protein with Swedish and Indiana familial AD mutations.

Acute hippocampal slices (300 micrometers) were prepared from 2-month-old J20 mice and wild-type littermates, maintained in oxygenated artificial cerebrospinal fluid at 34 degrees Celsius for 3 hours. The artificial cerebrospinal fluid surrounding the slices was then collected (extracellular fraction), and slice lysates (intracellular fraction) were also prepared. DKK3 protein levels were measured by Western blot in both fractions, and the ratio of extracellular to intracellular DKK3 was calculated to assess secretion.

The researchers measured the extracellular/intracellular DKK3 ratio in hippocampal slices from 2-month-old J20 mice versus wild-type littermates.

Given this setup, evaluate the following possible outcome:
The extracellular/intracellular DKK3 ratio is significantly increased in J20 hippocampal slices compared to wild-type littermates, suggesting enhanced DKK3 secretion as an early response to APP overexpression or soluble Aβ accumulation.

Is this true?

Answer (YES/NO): YES